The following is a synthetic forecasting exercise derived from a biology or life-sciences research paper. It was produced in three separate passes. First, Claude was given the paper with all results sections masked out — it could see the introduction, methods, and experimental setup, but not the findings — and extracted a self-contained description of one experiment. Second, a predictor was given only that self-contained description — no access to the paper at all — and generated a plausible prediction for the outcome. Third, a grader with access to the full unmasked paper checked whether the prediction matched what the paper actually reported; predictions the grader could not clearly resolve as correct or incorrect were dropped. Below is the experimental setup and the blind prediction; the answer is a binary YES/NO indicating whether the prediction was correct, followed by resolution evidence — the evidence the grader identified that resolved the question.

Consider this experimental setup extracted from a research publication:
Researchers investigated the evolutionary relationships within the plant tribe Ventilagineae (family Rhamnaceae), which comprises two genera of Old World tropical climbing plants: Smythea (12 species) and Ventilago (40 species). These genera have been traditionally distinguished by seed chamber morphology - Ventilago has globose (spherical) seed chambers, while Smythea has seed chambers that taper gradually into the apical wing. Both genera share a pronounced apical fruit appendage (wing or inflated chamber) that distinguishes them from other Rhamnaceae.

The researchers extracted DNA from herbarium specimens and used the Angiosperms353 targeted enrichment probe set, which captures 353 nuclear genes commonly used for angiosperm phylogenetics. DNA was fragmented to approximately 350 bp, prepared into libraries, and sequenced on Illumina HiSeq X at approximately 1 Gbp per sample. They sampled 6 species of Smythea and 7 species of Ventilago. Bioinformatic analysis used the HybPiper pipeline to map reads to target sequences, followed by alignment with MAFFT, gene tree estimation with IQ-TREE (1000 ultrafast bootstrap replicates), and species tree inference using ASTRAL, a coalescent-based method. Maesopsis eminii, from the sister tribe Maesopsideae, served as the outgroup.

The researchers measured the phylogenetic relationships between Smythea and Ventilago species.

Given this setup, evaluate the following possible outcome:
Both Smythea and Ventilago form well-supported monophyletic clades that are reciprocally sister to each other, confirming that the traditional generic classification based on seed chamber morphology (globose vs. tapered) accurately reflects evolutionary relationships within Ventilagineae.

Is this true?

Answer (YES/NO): NO